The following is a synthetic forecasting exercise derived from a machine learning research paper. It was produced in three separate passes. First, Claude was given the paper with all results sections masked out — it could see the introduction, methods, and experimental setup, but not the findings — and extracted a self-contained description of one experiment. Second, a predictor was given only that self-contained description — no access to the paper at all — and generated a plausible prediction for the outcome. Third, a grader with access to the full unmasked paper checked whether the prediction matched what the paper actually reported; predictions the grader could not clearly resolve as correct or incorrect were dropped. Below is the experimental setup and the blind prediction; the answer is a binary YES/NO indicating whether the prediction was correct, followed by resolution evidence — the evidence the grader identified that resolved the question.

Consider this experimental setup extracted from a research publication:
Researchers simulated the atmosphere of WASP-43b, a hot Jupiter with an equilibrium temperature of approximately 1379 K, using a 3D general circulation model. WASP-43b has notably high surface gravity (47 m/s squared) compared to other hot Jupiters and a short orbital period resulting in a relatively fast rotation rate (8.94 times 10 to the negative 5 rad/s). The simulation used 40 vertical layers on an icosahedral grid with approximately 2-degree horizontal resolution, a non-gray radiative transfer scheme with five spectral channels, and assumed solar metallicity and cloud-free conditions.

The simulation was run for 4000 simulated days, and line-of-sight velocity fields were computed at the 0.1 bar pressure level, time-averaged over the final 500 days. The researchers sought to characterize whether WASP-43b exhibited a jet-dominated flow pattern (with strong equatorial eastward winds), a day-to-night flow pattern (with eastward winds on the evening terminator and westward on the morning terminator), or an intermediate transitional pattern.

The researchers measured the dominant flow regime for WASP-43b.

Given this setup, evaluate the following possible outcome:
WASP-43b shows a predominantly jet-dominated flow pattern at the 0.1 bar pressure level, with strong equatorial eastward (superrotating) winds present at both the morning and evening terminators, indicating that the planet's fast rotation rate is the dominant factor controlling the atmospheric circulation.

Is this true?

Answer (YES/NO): YES